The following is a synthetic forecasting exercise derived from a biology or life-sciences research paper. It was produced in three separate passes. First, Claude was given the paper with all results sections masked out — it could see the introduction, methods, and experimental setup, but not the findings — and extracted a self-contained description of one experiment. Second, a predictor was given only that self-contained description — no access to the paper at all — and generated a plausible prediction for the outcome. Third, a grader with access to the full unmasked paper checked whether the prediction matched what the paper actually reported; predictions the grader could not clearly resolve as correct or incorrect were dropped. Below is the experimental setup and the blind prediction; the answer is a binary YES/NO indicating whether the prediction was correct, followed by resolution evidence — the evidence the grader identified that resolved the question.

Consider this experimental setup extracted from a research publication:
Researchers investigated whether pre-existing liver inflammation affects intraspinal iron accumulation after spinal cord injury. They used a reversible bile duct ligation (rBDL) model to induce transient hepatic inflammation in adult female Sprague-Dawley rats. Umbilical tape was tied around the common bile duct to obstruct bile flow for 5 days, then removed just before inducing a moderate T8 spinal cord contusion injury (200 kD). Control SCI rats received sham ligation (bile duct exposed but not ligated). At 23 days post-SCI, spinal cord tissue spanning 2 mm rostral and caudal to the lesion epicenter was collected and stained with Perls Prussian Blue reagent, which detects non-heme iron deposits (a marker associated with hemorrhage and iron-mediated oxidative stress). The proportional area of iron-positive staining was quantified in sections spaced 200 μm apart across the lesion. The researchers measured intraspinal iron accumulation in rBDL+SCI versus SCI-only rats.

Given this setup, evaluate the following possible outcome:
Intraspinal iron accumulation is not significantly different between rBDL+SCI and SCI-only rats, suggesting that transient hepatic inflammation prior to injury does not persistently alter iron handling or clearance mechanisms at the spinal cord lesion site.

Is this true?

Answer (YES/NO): NO